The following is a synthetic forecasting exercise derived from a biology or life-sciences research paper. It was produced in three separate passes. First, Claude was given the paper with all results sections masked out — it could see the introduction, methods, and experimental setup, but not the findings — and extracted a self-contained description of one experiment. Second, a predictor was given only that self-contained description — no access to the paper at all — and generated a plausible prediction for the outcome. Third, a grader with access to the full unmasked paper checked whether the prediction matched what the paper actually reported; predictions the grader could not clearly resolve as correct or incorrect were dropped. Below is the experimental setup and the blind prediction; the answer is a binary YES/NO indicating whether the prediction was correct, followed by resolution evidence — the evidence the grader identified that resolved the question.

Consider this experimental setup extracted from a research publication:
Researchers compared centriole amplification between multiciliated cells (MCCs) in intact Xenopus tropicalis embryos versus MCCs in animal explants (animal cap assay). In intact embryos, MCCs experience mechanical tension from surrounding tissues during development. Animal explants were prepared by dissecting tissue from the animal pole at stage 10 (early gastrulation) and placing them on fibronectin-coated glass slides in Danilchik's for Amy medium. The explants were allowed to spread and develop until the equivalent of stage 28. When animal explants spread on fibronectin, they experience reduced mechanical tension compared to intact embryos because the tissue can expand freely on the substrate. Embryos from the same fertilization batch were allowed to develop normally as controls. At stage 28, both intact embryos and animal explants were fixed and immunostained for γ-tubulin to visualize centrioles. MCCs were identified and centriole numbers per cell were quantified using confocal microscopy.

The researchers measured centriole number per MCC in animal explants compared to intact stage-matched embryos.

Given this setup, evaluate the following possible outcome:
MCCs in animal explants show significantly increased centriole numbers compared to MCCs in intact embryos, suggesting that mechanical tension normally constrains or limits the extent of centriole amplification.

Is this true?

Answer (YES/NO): NO